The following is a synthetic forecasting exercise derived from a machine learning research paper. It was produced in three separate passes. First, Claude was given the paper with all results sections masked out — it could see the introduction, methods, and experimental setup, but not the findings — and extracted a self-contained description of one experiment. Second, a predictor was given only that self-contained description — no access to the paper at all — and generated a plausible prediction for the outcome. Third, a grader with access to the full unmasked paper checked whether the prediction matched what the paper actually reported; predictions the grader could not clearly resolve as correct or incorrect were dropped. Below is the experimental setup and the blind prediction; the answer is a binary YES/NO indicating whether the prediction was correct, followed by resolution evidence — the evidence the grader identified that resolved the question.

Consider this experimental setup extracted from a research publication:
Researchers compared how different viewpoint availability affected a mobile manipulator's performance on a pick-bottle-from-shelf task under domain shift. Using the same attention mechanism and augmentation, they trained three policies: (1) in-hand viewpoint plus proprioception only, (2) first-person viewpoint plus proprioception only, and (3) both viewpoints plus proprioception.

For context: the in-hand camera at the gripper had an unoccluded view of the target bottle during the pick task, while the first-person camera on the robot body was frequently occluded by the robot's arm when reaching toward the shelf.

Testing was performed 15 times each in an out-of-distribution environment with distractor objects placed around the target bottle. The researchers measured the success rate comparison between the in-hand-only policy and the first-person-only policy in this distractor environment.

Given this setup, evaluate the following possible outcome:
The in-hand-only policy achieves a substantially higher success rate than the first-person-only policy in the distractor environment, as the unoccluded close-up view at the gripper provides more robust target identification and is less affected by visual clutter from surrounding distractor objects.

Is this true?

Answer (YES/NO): YES